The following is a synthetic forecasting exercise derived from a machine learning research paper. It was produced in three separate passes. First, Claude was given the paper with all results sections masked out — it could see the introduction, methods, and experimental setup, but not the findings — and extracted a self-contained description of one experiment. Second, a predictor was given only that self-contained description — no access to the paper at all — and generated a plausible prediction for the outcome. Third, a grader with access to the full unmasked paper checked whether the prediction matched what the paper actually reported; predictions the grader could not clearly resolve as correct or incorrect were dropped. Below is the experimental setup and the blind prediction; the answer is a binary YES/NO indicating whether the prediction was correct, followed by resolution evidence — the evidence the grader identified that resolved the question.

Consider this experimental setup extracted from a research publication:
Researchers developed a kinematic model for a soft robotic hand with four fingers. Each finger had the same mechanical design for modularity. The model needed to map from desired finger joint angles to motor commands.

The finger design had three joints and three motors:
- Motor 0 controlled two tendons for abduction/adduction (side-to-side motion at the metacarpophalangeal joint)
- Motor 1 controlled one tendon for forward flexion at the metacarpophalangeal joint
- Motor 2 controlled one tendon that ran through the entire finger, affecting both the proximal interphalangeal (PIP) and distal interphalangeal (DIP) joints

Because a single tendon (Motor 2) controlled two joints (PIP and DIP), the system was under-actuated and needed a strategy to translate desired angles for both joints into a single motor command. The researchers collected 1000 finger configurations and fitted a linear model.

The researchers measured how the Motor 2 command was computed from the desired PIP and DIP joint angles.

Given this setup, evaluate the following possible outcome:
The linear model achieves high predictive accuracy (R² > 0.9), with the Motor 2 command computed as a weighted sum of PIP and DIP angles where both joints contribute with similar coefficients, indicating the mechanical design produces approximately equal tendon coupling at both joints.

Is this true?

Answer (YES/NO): NO